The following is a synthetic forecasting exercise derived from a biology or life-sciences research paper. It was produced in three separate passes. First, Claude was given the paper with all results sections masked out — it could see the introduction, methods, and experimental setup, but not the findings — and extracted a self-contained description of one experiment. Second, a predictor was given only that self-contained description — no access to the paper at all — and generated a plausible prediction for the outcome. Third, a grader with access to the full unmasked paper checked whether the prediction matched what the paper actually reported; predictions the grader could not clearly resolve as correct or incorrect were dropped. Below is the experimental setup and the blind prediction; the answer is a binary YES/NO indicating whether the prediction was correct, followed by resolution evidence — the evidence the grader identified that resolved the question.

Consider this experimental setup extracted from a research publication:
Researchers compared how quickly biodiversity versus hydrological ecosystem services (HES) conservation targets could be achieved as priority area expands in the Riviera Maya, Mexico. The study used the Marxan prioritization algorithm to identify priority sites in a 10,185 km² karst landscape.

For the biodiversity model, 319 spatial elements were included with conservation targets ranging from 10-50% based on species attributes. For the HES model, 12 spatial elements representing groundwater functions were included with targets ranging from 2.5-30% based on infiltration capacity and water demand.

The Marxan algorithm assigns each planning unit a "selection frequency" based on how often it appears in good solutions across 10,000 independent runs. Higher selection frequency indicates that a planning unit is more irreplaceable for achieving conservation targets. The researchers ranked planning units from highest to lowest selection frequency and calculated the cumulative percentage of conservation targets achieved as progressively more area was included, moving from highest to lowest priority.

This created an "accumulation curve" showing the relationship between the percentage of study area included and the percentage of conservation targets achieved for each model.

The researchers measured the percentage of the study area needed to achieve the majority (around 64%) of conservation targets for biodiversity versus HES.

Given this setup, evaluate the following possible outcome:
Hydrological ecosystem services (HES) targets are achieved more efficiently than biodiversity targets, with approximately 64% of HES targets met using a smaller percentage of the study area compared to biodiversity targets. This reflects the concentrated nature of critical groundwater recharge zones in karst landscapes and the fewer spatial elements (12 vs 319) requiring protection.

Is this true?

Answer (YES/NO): NO